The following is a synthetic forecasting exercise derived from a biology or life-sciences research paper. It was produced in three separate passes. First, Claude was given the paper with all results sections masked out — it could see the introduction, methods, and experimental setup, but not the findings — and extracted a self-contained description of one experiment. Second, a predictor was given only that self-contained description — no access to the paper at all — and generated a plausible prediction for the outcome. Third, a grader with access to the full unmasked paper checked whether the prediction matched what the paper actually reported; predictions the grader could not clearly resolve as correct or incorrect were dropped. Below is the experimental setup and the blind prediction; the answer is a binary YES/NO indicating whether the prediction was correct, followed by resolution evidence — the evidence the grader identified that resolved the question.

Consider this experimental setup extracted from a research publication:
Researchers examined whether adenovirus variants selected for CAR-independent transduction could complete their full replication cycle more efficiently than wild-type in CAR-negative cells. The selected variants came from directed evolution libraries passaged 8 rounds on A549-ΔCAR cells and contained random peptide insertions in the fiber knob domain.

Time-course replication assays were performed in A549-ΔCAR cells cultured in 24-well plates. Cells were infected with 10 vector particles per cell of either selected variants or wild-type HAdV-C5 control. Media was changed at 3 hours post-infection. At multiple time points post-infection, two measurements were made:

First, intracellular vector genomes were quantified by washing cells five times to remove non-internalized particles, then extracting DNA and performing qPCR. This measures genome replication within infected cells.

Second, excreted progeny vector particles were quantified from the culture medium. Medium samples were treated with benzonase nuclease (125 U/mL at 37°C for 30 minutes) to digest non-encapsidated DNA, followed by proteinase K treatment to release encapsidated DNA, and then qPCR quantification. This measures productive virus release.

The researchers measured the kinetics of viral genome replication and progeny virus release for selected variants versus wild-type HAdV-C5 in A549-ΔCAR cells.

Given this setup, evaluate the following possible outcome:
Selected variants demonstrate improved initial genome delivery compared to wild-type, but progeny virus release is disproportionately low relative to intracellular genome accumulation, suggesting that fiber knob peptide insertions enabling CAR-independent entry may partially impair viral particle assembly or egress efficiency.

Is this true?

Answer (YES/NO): NO